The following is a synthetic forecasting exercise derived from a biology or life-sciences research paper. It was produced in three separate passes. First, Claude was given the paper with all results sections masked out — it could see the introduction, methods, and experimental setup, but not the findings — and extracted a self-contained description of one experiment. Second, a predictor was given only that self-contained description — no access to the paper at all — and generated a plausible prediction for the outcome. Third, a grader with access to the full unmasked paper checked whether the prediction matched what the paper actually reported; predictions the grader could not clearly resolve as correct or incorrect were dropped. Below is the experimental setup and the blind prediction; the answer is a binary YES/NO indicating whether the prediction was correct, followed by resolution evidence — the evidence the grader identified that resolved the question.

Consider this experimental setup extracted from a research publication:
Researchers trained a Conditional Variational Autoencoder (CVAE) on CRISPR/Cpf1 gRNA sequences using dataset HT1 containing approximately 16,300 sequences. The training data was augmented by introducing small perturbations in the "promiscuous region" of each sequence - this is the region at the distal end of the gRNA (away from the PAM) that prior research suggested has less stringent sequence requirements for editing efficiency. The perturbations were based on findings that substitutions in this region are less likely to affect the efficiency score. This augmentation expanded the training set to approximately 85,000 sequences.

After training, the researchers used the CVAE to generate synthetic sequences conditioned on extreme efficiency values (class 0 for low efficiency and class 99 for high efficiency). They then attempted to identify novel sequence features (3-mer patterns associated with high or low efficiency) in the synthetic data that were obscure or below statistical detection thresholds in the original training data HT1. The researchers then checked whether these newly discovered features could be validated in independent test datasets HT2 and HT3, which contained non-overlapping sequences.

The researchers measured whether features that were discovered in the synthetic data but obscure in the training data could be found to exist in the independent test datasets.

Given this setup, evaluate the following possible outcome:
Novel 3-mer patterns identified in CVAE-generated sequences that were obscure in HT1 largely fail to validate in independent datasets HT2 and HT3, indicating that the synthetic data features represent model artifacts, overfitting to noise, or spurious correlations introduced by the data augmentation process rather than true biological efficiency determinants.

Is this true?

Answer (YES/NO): NO